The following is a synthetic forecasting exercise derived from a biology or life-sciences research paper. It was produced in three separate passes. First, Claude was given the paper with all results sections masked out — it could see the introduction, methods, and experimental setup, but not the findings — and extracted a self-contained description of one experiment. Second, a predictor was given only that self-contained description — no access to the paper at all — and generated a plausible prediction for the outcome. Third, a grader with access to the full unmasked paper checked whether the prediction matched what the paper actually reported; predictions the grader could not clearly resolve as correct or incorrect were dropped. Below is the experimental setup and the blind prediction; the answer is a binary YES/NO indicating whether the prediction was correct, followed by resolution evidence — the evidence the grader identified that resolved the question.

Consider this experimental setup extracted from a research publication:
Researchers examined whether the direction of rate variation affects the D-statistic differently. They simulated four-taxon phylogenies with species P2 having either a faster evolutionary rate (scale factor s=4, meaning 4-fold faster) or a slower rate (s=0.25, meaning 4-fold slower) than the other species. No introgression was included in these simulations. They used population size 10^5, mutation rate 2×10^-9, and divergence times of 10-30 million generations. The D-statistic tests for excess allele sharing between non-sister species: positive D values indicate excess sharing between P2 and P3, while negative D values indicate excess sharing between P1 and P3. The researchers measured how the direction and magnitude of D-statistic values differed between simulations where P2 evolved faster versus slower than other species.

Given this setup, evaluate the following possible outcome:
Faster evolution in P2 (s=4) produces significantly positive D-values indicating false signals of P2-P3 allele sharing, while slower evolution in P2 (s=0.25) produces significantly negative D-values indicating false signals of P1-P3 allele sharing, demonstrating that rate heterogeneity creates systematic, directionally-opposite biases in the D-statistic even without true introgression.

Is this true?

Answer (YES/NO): NO